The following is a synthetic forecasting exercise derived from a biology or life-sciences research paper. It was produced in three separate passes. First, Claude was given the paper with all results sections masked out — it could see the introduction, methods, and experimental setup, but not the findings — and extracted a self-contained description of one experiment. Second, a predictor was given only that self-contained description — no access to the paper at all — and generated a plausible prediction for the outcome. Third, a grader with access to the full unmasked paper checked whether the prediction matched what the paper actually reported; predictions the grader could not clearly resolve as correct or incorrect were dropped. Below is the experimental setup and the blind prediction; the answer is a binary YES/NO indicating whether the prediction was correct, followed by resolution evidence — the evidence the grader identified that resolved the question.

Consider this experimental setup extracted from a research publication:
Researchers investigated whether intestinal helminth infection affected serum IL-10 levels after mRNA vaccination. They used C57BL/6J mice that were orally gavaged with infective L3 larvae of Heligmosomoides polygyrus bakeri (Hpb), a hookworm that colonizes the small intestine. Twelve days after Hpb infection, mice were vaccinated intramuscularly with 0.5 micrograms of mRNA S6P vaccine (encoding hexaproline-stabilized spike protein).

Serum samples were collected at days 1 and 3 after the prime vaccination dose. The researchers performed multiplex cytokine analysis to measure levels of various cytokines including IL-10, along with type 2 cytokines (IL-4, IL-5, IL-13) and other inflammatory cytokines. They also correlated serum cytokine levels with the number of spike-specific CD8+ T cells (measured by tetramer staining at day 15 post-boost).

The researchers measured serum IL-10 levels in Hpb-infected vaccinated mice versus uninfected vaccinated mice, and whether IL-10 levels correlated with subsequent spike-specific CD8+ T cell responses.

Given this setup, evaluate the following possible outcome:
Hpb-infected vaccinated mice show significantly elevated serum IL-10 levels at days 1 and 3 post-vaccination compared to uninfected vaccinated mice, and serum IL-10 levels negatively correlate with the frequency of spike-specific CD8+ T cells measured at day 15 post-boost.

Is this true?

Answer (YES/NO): YES